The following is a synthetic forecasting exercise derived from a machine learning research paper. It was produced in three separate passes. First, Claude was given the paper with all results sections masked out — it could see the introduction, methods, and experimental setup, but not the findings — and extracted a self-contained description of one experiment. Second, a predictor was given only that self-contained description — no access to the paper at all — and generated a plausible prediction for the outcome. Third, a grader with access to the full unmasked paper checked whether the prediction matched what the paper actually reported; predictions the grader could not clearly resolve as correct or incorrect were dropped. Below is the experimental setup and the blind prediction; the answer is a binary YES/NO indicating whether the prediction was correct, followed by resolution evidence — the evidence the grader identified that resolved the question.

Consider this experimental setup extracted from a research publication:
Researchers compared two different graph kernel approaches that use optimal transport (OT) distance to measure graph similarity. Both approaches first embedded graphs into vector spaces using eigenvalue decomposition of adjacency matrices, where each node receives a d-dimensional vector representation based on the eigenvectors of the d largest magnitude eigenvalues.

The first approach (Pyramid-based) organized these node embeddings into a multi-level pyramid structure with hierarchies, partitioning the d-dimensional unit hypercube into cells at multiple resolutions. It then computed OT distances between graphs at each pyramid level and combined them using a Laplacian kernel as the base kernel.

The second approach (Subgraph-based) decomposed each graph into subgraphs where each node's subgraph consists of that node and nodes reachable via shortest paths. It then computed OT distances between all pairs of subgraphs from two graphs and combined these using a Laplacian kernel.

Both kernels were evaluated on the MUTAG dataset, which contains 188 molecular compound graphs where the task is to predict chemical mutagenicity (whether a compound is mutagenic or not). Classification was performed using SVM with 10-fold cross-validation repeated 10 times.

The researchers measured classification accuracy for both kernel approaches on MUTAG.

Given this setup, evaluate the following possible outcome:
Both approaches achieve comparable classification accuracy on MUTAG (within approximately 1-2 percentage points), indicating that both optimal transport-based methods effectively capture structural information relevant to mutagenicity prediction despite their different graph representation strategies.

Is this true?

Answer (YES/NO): NO